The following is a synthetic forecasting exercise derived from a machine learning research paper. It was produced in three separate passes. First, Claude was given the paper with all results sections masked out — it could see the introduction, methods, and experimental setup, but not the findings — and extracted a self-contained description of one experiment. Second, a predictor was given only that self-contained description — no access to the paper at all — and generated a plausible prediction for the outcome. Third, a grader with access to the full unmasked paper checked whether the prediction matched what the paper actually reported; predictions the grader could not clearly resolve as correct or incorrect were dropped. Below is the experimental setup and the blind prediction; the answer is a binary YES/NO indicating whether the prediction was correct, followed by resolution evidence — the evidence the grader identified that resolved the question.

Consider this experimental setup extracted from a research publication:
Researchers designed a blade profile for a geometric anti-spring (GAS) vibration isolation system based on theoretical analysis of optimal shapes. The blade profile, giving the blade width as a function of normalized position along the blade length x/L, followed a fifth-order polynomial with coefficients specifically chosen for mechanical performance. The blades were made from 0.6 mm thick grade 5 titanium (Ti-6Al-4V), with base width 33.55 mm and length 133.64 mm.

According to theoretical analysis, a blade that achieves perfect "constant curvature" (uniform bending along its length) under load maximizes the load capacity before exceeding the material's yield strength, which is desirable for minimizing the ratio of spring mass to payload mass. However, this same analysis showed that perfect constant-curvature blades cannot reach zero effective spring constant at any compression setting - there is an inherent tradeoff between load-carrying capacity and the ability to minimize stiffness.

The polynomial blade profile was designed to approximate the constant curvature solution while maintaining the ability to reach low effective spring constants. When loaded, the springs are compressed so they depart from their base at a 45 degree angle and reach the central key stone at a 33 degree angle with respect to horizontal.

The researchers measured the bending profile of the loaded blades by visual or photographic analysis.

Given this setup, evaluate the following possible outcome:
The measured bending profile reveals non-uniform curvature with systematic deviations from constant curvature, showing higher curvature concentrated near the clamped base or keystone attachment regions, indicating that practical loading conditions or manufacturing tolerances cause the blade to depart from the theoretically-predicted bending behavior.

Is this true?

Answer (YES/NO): NO